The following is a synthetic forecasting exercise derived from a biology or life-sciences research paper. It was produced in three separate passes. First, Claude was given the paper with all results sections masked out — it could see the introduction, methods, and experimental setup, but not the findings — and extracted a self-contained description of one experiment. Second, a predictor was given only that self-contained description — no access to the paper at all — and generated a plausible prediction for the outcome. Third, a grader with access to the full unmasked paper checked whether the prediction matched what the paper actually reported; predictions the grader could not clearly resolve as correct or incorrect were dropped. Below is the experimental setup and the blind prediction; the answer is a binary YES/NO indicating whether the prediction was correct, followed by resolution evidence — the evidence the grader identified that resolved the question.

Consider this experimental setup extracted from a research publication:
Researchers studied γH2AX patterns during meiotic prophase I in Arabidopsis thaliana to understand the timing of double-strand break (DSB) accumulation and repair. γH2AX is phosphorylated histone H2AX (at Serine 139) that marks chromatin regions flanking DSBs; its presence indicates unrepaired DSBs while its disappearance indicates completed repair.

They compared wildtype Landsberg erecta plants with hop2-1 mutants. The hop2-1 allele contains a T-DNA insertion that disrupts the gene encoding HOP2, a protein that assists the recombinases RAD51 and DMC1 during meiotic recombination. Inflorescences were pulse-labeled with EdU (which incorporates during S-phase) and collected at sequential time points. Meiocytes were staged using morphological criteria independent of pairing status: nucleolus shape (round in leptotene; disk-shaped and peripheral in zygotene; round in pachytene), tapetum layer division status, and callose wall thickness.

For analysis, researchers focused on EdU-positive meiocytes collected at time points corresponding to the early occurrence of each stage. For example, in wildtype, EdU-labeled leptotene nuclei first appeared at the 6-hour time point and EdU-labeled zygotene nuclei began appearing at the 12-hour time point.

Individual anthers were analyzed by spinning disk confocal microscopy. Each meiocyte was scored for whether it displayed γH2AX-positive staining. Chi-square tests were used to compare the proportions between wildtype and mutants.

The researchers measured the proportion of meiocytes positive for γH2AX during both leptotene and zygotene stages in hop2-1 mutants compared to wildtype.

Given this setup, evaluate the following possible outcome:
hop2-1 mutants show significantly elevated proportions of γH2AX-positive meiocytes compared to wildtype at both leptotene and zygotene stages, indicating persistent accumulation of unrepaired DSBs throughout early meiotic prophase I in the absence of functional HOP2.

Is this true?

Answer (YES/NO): NO